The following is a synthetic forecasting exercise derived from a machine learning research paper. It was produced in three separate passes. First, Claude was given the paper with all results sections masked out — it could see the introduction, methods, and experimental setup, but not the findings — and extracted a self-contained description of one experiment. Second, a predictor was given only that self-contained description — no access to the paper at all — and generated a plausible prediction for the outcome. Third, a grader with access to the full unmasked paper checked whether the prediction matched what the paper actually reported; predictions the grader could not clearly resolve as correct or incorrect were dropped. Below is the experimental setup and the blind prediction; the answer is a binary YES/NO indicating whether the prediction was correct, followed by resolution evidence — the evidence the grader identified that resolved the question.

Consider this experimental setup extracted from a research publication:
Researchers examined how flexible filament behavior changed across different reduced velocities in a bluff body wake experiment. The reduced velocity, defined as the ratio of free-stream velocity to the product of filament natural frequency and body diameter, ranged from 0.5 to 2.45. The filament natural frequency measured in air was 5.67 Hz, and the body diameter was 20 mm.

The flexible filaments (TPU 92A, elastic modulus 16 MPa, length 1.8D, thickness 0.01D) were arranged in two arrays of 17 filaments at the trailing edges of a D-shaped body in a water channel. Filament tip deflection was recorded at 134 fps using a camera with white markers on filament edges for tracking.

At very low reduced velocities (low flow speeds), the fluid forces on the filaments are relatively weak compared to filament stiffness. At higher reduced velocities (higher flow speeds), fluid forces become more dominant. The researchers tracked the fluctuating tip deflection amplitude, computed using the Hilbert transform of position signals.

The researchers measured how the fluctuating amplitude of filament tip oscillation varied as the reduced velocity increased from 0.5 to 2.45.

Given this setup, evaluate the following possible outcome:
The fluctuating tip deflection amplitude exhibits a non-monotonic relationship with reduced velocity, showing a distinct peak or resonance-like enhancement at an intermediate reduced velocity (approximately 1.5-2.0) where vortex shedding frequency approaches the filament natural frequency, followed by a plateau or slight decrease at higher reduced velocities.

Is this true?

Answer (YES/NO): NO